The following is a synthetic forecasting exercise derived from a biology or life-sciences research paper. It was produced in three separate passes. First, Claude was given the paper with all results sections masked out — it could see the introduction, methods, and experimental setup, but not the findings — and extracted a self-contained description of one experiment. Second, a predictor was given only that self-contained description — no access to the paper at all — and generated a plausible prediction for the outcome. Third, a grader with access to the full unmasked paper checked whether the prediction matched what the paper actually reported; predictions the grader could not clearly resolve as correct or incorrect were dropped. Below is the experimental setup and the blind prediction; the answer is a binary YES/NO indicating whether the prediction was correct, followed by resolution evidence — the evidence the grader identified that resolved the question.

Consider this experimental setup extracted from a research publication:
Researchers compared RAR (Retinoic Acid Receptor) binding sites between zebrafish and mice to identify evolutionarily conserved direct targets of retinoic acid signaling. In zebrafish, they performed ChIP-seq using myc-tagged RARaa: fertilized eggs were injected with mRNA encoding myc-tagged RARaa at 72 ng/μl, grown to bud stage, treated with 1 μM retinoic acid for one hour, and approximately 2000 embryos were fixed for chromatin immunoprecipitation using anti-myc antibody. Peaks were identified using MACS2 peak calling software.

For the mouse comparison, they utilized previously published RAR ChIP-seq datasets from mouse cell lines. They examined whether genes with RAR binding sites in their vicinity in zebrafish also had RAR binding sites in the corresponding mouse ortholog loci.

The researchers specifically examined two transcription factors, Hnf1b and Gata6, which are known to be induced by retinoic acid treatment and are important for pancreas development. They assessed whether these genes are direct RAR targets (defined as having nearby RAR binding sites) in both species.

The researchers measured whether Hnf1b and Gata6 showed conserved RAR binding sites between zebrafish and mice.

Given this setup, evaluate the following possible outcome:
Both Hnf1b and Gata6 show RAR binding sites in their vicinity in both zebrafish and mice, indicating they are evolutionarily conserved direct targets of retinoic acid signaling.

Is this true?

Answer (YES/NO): YES